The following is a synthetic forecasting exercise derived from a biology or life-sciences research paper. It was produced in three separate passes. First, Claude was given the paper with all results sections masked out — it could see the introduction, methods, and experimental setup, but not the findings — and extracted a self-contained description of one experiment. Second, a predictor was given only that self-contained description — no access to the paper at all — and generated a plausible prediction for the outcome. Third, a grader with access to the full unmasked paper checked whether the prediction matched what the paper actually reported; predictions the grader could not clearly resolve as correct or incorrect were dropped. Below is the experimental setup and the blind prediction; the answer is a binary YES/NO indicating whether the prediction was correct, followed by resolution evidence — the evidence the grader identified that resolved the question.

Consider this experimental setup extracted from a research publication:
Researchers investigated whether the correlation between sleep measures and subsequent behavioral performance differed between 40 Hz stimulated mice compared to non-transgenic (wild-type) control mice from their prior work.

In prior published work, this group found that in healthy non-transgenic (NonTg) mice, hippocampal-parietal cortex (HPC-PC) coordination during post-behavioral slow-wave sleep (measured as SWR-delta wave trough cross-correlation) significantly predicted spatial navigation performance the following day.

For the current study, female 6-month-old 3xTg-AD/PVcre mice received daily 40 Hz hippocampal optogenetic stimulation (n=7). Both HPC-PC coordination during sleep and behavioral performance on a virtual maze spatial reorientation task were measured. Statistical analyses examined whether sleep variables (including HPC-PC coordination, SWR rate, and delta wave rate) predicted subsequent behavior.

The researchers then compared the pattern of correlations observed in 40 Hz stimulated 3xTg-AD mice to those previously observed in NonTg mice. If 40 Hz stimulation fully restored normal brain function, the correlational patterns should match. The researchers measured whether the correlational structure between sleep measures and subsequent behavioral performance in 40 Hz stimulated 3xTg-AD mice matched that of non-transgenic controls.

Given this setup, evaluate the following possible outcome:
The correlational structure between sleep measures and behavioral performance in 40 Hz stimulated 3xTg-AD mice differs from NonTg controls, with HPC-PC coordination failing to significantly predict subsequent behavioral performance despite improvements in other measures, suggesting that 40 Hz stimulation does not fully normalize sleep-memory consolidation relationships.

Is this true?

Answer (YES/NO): YES